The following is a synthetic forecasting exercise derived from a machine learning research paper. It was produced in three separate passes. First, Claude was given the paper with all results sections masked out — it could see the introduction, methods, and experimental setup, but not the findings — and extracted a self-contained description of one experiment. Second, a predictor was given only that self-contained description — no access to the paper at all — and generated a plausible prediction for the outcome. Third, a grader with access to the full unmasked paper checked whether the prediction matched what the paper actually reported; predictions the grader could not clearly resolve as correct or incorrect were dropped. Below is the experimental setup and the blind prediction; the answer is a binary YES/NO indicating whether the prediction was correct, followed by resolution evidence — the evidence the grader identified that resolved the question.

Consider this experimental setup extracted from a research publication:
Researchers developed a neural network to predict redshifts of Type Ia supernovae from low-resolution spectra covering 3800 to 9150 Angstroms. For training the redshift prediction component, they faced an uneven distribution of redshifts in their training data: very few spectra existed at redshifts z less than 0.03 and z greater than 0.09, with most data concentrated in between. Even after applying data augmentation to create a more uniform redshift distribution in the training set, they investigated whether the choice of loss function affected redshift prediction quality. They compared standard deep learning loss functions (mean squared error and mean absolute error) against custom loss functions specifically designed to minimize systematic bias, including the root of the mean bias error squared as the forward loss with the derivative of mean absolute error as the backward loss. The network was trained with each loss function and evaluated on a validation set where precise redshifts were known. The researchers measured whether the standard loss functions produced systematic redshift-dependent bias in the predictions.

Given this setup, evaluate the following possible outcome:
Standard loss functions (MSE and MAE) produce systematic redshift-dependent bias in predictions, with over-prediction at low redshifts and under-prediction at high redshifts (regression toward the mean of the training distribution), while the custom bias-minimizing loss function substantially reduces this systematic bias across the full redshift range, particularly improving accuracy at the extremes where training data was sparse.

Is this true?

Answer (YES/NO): NO